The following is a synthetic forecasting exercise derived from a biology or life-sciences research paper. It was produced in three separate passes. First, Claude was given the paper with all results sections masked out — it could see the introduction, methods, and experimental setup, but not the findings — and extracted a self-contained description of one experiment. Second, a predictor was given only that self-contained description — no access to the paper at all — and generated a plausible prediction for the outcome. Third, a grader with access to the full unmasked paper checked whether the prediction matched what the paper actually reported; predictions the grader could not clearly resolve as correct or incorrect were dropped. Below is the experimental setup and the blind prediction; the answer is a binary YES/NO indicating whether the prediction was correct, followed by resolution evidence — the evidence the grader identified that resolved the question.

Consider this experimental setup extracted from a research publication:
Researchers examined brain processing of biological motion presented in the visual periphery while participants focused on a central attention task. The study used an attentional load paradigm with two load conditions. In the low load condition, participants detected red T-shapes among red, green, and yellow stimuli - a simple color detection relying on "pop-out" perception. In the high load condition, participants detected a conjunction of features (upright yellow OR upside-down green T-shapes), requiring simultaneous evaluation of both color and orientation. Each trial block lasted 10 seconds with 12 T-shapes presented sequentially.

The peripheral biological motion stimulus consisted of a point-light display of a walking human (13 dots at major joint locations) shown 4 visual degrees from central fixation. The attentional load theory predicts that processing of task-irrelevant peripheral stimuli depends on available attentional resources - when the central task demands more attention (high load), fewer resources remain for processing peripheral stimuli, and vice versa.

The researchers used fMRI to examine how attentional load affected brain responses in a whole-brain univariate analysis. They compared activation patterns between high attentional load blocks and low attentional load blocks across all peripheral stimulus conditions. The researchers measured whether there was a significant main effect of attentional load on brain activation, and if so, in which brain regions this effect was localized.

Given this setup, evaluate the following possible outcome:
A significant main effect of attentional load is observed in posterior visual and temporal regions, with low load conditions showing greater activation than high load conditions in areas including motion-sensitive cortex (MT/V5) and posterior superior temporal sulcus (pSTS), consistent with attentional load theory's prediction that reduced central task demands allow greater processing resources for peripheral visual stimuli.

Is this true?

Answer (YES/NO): NO